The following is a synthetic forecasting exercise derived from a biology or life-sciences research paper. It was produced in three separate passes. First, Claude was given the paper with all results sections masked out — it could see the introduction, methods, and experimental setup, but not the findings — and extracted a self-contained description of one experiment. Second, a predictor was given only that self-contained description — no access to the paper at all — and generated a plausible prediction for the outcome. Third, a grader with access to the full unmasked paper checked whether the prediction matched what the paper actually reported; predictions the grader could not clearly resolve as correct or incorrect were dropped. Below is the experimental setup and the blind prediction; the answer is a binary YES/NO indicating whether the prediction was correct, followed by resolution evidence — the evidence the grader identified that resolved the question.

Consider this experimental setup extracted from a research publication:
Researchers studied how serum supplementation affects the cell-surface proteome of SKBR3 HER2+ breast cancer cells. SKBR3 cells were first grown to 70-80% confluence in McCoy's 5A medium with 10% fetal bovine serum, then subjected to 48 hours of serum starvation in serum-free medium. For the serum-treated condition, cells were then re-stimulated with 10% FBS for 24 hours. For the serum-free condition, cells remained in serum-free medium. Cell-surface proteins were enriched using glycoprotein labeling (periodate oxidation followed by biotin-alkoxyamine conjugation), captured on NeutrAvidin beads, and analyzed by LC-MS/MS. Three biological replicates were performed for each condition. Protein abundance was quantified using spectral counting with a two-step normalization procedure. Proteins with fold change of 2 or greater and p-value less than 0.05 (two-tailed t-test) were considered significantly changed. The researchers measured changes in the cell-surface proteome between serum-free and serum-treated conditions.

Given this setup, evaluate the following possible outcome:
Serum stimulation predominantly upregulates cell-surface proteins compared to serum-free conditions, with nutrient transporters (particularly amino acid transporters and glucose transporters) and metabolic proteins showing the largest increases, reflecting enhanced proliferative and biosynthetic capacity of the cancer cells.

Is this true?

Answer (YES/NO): NO